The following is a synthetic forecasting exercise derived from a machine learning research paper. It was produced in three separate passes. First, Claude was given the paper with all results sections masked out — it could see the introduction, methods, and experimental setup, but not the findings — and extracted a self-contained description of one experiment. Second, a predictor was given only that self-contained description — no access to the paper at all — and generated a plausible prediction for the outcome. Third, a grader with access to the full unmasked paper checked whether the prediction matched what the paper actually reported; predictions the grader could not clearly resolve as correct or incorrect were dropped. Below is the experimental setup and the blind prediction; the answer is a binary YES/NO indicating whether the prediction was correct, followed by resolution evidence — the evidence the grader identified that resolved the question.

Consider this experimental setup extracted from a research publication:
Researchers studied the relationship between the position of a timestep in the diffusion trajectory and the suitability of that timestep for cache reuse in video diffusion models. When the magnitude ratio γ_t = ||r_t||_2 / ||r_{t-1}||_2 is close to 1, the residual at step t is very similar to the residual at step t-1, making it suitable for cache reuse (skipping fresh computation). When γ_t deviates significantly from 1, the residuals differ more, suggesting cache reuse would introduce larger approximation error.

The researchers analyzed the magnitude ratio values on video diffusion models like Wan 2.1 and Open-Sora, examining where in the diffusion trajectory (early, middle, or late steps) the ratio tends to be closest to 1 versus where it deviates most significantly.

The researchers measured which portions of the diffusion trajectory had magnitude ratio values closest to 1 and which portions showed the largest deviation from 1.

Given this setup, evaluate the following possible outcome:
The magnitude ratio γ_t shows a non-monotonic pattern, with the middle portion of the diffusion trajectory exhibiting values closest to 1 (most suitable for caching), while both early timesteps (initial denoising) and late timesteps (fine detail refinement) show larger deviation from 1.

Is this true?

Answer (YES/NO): NO